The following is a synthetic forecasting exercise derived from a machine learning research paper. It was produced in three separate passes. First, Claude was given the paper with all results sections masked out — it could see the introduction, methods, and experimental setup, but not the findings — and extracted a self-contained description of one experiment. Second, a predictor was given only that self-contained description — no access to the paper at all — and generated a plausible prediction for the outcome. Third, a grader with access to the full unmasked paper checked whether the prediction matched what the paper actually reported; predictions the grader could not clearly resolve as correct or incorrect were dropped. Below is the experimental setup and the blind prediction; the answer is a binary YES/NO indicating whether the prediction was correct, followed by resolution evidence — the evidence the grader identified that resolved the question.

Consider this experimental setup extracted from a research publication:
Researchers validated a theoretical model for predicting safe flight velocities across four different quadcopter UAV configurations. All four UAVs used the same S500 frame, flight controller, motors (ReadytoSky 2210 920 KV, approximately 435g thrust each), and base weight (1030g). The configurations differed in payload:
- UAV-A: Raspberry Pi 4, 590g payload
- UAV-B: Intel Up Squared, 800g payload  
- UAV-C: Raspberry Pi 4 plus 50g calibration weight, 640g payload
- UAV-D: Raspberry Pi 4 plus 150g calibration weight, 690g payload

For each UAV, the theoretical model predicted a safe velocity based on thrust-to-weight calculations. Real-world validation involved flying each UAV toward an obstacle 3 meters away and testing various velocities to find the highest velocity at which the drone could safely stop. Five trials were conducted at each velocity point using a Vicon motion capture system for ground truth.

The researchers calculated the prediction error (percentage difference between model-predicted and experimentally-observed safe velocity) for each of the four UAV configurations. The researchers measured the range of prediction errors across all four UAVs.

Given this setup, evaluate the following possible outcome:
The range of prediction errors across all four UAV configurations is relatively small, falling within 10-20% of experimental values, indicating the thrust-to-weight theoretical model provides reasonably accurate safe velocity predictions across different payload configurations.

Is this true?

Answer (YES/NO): NO